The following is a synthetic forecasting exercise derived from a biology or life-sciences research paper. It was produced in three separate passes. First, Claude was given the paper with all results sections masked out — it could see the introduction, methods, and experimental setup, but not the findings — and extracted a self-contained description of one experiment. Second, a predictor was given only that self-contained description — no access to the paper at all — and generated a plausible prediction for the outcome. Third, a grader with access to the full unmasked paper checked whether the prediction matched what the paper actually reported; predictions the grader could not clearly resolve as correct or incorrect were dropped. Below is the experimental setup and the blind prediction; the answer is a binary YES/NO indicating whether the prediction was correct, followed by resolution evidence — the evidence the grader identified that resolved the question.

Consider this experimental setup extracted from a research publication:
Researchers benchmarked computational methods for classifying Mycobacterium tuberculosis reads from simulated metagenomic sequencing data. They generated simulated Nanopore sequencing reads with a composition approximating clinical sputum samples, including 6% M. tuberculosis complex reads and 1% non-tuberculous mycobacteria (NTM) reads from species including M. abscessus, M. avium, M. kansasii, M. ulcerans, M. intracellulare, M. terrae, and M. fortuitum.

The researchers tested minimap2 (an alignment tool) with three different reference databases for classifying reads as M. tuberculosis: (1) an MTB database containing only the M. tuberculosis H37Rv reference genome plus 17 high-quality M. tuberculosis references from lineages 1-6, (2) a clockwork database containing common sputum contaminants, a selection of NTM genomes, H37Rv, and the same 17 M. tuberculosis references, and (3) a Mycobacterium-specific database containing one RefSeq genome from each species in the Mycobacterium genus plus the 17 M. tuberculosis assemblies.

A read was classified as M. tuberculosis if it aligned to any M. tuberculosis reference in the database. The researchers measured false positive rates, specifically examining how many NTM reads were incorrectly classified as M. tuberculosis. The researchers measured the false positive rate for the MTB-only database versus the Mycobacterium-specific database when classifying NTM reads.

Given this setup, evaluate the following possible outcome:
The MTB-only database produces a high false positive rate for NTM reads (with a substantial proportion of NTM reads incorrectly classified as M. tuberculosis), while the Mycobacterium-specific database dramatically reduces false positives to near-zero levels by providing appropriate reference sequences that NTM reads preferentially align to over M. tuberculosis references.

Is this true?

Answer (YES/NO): YES